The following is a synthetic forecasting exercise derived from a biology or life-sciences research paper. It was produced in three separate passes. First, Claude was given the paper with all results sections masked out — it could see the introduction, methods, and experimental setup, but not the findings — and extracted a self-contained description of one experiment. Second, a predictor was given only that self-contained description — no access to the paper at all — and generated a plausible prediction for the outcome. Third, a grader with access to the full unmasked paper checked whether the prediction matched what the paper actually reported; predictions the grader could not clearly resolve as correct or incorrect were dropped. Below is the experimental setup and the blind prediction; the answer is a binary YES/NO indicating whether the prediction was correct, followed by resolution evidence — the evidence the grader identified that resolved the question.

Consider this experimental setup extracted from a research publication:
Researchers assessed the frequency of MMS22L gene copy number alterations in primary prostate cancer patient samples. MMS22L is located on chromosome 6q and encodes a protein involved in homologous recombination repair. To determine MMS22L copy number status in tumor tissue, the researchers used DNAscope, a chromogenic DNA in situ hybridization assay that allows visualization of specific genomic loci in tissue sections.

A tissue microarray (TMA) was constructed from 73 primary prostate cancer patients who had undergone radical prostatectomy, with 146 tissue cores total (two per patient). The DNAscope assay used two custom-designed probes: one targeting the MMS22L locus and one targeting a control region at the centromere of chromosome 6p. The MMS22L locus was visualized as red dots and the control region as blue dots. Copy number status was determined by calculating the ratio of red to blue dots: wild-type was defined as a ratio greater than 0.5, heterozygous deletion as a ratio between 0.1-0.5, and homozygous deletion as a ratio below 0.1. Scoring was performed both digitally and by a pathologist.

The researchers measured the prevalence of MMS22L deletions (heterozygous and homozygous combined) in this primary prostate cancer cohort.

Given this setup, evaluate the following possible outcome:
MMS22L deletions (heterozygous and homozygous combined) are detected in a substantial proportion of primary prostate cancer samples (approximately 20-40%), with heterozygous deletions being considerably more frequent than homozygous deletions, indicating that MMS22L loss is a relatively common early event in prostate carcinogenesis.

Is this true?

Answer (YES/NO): YES